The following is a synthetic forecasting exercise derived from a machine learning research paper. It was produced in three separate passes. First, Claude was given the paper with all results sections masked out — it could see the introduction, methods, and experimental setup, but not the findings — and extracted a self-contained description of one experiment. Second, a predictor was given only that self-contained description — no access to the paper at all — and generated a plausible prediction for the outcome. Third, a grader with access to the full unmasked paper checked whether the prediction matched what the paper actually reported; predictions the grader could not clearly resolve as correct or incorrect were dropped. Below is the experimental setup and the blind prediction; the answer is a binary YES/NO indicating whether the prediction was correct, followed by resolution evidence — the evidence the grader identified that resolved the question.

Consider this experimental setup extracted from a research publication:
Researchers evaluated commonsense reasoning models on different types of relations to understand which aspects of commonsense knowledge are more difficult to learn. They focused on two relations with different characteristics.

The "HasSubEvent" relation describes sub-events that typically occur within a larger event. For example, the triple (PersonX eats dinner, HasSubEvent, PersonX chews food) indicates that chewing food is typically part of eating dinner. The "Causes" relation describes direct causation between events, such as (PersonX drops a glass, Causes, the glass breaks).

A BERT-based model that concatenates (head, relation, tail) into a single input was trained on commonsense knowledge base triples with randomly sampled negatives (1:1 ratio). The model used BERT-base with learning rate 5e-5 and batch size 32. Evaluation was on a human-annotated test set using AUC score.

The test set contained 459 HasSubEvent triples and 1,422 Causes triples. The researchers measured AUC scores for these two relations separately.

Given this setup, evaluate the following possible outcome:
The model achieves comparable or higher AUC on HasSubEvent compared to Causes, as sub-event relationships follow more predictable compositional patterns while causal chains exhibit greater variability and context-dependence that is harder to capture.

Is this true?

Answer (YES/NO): YES